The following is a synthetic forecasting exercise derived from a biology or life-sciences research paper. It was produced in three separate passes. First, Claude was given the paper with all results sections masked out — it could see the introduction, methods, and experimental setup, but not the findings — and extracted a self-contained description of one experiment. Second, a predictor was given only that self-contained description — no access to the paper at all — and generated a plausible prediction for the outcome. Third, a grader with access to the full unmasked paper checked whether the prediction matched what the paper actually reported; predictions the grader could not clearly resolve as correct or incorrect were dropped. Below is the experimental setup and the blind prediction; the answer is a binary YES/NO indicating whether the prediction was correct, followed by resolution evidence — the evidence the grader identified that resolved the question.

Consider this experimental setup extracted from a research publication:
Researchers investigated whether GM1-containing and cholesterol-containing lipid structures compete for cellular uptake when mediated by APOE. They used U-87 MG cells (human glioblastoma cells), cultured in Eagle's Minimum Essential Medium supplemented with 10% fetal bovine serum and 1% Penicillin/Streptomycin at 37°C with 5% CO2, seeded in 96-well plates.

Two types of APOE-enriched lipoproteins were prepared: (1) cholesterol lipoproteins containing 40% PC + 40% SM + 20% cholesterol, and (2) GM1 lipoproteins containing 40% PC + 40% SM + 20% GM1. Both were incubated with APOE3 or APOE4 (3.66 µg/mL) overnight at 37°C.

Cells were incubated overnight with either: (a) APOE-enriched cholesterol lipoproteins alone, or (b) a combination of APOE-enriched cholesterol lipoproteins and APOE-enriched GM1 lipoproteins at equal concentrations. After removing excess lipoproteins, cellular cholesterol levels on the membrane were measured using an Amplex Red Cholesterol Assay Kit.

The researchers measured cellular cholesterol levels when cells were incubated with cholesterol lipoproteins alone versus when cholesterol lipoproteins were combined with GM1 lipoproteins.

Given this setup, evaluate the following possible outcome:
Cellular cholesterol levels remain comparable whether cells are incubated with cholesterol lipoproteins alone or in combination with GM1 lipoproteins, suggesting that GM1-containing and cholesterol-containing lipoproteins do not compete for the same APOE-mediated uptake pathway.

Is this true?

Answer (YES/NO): NO